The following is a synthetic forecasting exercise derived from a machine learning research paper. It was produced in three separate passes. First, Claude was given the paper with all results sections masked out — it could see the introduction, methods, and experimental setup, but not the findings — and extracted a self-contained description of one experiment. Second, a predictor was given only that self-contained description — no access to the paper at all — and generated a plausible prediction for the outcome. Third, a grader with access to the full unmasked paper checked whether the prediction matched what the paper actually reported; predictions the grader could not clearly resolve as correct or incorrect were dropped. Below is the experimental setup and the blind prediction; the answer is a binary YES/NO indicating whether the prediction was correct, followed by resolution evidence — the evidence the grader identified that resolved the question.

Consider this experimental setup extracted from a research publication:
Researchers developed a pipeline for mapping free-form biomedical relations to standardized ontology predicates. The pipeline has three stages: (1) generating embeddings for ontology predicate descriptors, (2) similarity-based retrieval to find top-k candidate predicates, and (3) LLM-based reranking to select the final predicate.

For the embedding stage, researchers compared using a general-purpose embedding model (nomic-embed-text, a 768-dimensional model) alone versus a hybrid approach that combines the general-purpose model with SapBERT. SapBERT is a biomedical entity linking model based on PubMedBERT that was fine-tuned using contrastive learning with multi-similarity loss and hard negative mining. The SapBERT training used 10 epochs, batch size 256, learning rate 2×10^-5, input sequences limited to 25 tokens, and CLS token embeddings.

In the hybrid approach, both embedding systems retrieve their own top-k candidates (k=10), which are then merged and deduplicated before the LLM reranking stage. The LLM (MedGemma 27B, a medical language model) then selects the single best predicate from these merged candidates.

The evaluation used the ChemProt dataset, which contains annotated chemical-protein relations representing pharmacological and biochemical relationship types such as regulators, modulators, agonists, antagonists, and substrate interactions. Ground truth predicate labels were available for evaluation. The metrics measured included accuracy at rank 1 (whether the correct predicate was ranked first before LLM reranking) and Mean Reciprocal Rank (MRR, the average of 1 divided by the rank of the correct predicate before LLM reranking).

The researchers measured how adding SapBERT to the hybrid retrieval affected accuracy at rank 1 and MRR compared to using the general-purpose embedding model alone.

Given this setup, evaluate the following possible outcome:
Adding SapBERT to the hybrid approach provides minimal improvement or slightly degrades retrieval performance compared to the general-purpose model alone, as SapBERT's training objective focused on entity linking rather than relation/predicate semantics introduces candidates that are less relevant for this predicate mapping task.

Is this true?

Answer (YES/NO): NO